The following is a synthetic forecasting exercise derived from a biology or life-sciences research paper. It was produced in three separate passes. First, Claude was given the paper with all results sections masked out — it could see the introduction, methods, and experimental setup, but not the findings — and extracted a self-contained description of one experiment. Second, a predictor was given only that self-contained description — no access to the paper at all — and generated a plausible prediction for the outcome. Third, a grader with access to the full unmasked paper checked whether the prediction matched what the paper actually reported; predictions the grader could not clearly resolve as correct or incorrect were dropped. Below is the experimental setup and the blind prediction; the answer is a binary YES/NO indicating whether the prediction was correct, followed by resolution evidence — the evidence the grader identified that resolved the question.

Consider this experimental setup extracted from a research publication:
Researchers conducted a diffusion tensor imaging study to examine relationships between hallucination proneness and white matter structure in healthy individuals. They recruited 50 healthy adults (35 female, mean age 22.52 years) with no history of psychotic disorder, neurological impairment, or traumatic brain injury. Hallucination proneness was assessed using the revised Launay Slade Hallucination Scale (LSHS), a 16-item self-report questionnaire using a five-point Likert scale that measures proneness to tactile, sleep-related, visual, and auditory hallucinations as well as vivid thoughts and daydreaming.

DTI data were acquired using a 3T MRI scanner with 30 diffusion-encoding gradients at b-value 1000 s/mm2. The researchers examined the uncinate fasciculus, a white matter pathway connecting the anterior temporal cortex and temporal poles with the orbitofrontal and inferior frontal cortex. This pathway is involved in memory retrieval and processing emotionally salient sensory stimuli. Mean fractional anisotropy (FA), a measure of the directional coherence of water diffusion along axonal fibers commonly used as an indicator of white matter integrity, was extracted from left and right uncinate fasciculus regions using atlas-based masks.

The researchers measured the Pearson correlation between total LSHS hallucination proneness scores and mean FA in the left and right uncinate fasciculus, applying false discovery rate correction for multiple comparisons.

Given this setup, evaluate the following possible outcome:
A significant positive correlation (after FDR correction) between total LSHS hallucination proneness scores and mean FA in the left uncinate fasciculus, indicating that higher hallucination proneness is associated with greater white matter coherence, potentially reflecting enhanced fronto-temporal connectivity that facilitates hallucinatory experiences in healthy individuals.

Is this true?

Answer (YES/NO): NO